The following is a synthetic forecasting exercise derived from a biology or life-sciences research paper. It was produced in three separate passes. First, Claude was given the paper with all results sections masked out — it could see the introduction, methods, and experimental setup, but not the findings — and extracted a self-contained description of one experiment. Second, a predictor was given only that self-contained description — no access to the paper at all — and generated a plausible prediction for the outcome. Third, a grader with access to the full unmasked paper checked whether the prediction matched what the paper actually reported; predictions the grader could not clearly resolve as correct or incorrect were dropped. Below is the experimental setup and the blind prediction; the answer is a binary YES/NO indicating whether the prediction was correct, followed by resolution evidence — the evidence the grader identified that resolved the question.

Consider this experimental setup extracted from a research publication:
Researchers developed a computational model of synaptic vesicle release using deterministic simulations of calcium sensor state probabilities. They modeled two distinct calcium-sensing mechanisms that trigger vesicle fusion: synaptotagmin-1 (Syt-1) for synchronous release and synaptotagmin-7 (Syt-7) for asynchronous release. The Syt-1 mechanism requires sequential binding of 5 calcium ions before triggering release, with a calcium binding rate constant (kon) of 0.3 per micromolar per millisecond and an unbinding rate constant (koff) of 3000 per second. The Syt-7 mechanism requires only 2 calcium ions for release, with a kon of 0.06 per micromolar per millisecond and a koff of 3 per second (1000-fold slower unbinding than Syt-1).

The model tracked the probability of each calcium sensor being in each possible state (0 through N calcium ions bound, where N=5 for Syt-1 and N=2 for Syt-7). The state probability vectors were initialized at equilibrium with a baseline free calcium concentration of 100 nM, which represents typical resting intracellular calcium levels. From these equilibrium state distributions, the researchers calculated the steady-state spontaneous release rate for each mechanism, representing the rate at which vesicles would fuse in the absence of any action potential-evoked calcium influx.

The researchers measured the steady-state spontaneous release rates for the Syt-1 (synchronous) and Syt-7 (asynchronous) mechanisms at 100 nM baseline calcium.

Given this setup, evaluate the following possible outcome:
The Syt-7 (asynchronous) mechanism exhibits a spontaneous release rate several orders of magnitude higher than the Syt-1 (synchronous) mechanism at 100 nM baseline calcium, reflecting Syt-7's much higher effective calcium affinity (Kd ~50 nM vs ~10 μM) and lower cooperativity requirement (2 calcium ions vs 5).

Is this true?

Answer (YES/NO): YES